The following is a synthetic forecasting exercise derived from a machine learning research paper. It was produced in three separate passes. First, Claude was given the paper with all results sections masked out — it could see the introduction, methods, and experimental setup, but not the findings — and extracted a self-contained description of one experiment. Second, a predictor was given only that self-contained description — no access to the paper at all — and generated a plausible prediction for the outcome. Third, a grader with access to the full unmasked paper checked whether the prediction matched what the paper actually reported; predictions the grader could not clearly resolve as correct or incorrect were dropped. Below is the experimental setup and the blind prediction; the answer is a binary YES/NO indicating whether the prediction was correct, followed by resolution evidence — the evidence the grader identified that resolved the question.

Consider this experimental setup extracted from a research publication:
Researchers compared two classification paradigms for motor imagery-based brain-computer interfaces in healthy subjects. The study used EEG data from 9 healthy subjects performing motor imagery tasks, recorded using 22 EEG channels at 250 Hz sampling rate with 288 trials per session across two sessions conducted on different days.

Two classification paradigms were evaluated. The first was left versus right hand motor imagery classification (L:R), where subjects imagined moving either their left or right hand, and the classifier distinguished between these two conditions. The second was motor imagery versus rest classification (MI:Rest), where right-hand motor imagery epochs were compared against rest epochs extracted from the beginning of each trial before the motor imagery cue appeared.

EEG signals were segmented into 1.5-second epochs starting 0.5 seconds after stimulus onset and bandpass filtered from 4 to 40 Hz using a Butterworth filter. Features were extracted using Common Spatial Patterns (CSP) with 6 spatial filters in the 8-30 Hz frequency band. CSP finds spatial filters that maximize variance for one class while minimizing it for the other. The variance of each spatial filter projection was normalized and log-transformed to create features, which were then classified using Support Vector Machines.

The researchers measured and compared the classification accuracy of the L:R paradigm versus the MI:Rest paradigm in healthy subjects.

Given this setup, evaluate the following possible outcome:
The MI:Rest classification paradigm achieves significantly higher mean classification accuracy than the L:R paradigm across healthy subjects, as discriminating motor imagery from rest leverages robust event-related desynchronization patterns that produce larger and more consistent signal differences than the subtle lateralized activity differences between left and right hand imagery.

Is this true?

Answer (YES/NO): NO